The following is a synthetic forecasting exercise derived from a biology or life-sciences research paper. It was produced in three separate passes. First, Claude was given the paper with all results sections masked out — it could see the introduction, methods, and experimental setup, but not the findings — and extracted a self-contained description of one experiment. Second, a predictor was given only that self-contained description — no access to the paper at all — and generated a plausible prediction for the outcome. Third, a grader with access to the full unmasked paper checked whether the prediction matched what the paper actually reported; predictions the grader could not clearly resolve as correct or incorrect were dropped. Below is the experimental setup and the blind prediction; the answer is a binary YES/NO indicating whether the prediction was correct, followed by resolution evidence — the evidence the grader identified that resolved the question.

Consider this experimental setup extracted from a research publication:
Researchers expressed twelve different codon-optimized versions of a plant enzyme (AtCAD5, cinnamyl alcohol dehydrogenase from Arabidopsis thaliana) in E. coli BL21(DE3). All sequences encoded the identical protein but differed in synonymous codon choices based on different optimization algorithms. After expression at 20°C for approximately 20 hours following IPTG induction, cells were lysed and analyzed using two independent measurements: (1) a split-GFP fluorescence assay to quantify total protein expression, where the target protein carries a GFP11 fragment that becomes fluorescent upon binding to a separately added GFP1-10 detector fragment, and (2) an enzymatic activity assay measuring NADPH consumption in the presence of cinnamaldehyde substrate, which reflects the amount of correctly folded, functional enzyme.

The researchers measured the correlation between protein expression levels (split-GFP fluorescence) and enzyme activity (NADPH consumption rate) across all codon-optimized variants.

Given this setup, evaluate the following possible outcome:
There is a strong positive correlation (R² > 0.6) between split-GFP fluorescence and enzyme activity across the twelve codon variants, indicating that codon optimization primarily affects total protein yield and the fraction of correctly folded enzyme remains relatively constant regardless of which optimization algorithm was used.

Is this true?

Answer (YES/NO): NO